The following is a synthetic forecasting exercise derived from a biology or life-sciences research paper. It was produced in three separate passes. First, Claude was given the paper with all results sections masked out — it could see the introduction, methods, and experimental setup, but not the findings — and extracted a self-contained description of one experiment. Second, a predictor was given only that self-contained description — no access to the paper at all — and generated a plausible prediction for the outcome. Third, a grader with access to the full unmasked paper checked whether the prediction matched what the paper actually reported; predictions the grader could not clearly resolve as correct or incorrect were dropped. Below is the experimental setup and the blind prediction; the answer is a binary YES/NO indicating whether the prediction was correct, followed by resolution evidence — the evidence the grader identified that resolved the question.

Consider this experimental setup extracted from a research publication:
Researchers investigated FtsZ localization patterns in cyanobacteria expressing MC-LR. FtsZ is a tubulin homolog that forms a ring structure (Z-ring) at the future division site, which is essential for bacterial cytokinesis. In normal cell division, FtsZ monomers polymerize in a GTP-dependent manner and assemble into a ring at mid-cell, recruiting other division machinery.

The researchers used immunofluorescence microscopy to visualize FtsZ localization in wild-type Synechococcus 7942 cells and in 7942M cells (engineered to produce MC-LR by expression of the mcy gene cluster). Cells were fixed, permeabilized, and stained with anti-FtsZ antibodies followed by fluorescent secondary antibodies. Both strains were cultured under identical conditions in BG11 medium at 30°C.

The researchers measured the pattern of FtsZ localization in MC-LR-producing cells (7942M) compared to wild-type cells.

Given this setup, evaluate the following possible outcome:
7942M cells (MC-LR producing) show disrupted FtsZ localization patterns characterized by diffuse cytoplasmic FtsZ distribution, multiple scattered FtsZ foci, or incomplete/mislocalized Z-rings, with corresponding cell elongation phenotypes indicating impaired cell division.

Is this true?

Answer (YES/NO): YES